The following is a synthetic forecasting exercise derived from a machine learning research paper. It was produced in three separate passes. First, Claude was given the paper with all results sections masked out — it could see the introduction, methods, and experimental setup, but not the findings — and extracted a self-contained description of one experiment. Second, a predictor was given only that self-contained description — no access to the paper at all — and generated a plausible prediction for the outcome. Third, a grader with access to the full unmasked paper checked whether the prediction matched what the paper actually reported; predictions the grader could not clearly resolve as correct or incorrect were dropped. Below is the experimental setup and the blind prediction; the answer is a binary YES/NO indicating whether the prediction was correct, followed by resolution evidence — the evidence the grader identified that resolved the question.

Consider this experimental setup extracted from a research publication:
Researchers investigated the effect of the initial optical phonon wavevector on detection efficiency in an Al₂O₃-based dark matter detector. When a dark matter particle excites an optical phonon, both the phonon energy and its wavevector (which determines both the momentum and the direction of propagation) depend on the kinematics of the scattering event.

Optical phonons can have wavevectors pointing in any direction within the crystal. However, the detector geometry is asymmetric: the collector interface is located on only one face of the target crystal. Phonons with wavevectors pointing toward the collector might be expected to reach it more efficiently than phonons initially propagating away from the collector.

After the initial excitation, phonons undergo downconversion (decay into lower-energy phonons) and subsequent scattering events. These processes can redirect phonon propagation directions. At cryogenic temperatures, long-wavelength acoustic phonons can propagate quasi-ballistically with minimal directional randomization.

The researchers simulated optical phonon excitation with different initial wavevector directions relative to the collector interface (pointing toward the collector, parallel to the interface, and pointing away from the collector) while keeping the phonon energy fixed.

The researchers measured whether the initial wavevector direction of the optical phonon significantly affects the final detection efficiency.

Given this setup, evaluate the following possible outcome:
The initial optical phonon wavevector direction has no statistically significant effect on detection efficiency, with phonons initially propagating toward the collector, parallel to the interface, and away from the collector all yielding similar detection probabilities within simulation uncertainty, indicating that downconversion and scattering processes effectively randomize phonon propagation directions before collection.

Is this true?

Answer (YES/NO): YES